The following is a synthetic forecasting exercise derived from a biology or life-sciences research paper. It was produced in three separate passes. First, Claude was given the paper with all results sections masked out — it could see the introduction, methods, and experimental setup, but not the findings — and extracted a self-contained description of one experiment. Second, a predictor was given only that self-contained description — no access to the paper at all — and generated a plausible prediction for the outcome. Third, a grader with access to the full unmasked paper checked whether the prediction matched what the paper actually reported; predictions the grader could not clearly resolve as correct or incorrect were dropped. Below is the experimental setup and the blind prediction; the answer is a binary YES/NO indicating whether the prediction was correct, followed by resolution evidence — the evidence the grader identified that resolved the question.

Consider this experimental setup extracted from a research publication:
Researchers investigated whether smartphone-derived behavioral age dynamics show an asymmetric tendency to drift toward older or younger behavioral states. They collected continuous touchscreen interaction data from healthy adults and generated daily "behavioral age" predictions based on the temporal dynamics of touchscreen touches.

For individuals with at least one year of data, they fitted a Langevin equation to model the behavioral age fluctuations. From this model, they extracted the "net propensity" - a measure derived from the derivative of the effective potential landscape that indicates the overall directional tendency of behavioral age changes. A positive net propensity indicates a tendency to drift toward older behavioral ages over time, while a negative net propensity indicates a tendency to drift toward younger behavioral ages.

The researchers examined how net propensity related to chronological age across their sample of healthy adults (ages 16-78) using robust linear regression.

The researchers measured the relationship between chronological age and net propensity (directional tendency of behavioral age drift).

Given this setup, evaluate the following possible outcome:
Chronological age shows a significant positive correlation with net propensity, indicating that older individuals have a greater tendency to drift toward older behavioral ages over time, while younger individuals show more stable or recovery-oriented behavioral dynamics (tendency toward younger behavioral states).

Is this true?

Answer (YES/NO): NO